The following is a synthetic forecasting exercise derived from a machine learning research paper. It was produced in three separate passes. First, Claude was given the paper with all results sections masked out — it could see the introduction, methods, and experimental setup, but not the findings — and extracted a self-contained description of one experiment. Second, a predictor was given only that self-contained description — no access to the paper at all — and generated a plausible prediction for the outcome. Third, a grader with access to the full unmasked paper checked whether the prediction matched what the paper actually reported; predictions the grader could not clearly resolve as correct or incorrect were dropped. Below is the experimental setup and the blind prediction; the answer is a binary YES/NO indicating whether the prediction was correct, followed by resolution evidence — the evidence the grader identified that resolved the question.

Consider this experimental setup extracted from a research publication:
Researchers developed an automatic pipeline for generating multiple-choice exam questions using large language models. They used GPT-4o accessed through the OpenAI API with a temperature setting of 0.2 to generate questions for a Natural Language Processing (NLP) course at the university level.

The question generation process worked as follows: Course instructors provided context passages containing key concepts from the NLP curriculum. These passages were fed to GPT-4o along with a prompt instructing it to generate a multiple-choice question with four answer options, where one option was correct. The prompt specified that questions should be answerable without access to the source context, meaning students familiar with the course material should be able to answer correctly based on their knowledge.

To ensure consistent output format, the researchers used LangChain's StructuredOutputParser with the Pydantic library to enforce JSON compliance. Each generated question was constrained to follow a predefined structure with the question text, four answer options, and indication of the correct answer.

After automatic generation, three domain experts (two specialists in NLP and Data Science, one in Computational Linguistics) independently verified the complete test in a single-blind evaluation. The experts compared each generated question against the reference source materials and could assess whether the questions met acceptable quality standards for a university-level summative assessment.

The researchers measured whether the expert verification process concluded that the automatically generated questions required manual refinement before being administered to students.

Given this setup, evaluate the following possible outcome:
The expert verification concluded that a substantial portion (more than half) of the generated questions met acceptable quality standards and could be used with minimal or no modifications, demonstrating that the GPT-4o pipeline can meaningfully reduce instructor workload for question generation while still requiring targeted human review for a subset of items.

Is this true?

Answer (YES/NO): YES